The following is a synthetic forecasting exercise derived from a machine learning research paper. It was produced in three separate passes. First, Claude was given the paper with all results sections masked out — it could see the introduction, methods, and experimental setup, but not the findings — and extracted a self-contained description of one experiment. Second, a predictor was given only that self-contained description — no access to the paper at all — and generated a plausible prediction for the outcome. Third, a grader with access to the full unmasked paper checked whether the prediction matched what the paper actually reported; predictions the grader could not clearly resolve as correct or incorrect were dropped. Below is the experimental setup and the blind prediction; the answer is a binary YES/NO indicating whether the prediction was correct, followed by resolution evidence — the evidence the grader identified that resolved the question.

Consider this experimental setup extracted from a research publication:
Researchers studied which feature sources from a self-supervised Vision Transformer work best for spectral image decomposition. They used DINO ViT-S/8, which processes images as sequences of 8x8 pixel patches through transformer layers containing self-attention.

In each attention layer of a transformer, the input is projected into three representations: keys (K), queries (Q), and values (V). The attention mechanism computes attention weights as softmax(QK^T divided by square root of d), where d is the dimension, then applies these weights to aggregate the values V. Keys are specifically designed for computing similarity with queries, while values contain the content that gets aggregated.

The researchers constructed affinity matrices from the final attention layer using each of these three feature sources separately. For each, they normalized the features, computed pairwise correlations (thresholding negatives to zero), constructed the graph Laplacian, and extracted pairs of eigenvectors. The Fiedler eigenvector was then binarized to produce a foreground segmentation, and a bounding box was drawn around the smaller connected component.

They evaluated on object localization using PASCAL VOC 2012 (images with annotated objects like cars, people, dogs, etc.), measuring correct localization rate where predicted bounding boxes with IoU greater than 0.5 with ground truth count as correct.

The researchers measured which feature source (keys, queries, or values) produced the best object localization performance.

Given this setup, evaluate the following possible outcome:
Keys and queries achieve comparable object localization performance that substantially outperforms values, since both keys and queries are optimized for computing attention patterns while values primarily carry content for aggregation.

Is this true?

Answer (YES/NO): NO